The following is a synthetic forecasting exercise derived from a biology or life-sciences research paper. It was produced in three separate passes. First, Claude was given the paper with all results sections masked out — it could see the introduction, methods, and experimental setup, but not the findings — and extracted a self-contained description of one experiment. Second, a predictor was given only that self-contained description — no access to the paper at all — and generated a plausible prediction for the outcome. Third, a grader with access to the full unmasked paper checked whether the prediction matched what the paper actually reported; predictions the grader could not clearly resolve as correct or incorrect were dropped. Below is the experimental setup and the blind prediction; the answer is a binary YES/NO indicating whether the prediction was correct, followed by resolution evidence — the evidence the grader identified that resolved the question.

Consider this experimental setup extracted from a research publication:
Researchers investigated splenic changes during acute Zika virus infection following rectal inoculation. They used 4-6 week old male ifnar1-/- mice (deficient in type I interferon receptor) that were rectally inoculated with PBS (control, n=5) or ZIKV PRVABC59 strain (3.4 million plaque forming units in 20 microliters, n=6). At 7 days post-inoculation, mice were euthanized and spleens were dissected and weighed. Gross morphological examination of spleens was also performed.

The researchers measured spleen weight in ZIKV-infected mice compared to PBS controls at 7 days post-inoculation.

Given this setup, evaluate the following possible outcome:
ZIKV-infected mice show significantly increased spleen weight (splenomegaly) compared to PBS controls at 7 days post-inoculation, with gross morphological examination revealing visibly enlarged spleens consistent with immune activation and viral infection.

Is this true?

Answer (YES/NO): YES